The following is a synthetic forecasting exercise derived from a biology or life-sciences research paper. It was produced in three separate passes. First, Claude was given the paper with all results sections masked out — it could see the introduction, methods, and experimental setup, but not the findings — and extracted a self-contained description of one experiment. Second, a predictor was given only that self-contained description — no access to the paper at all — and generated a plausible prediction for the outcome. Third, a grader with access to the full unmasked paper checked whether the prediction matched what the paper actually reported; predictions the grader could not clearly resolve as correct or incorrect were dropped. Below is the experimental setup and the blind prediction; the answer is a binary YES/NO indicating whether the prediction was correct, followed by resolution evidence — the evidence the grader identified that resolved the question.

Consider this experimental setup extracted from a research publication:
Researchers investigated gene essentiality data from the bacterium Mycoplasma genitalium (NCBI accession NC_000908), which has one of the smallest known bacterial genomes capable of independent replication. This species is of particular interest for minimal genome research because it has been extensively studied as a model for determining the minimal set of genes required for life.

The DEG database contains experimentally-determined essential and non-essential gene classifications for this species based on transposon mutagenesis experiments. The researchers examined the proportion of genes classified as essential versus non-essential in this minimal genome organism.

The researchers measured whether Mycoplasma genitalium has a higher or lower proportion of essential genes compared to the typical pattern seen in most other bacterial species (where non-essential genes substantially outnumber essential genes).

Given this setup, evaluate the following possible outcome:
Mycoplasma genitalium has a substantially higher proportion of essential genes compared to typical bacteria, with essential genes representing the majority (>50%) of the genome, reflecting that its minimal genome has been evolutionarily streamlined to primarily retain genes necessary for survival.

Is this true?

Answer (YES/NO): YES